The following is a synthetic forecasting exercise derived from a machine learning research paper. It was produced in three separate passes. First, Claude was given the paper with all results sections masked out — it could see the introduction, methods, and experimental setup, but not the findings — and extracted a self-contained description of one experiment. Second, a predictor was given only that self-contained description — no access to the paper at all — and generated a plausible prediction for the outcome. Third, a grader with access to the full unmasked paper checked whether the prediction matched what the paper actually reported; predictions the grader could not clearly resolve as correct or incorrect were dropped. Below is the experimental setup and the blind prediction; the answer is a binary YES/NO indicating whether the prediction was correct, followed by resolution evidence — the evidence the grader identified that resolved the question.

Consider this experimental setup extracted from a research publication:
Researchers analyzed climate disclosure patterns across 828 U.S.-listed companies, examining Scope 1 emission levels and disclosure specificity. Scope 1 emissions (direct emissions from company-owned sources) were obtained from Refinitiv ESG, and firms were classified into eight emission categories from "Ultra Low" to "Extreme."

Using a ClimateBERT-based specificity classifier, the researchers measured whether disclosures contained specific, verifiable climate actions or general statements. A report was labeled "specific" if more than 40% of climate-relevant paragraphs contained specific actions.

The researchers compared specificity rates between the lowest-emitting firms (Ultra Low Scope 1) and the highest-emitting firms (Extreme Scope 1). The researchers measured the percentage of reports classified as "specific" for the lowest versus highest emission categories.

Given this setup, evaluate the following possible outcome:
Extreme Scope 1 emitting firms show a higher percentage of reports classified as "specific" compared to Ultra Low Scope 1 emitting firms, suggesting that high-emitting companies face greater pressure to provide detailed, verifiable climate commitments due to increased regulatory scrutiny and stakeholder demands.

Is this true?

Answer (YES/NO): YES